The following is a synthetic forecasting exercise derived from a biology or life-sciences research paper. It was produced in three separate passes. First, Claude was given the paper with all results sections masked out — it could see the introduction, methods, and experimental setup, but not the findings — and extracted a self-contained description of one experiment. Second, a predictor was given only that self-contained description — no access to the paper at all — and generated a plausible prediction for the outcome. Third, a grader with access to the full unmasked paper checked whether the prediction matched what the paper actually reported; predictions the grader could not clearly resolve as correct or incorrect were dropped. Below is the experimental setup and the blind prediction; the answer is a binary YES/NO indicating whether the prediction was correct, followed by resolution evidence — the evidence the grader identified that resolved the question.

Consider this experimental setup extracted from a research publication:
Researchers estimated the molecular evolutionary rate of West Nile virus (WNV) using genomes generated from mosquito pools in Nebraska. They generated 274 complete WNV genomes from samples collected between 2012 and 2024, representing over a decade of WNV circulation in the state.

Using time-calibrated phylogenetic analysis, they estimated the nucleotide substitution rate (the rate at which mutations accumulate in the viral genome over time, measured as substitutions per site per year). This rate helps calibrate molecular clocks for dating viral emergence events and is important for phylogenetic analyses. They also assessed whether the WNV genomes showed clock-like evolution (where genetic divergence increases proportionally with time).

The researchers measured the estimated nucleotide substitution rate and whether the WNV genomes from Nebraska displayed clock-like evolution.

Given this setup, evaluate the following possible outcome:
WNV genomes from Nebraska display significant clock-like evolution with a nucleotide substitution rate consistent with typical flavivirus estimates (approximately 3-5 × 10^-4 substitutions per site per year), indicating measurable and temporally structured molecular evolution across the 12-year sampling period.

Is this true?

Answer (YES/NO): YES